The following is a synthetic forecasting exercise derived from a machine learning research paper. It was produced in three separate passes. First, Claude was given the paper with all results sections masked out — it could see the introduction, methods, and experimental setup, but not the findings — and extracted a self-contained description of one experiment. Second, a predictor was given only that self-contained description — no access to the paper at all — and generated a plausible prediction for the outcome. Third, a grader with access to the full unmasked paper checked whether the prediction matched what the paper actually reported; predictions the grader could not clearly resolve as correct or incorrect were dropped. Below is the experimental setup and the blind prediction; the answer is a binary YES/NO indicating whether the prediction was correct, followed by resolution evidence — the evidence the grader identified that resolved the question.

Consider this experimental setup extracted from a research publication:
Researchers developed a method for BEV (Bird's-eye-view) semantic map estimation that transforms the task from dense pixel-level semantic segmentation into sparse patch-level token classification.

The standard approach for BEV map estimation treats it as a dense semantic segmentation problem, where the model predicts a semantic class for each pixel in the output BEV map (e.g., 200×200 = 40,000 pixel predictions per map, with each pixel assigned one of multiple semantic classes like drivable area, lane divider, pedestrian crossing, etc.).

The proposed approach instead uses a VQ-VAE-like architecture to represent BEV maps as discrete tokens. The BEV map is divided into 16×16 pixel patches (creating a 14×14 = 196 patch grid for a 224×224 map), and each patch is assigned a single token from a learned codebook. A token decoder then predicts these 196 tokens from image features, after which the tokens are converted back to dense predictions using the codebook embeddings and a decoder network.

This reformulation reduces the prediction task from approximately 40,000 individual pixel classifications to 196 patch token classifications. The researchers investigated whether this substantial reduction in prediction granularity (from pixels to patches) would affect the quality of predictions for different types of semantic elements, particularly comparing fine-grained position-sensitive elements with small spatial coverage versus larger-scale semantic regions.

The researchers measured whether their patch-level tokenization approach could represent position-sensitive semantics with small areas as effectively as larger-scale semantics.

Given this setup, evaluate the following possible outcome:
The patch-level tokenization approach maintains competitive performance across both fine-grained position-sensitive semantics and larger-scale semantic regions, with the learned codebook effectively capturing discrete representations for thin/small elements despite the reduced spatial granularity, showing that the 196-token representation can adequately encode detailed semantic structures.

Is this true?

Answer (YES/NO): NO